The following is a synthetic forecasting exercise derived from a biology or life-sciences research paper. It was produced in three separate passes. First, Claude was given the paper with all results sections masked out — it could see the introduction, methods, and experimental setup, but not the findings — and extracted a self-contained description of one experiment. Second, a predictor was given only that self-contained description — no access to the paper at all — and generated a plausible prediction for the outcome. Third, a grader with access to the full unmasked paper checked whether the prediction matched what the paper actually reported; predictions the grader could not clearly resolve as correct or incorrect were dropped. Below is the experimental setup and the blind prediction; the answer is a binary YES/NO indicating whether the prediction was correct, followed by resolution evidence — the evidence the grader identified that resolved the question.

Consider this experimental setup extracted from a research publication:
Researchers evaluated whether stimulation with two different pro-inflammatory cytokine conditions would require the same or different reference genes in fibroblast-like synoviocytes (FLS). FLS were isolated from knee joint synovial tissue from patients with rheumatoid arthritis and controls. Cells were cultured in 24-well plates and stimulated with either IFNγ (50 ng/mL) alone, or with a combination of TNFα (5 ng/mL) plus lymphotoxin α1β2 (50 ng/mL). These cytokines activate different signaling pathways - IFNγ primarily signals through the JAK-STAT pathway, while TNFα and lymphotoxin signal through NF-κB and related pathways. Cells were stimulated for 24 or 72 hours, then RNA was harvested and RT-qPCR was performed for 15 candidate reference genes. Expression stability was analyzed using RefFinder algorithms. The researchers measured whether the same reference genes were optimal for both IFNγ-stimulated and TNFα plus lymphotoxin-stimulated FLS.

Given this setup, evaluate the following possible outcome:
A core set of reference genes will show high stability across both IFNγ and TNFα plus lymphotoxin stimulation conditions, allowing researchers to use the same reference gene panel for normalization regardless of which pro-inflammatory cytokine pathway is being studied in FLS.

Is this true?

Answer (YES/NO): YES